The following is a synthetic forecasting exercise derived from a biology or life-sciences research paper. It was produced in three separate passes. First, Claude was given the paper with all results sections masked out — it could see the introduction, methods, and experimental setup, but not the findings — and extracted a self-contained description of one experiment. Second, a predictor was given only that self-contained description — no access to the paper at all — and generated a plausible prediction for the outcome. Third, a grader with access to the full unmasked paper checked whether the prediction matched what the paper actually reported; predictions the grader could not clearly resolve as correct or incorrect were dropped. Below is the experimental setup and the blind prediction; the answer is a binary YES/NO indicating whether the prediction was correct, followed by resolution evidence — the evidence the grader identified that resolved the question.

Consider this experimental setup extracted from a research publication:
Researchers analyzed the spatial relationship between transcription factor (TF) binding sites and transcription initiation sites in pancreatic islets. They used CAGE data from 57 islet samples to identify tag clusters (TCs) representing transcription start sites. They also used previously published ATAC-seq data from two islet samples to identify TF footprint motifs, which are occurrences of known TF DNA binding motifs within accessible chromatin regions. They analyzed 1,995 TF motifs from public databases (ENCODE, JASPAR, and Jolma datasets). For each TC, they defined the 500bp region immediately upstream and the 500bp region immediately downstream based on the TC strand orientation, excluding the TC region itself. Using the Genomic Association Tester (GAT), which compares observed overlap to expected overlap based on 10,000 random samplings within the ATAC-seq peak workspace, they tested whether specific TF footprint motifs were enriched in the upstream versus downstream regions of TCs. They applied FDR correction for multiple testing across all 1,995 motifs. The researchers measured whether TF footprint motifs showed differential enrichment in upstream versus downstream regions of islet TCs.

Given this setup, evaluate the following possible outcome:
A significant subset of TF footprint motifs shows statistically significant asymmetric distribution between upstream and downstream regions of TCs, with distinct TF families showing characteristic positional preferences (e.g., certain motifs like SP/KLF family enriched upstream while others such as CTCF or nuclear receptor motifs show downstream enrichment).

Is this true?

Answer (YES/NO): NO